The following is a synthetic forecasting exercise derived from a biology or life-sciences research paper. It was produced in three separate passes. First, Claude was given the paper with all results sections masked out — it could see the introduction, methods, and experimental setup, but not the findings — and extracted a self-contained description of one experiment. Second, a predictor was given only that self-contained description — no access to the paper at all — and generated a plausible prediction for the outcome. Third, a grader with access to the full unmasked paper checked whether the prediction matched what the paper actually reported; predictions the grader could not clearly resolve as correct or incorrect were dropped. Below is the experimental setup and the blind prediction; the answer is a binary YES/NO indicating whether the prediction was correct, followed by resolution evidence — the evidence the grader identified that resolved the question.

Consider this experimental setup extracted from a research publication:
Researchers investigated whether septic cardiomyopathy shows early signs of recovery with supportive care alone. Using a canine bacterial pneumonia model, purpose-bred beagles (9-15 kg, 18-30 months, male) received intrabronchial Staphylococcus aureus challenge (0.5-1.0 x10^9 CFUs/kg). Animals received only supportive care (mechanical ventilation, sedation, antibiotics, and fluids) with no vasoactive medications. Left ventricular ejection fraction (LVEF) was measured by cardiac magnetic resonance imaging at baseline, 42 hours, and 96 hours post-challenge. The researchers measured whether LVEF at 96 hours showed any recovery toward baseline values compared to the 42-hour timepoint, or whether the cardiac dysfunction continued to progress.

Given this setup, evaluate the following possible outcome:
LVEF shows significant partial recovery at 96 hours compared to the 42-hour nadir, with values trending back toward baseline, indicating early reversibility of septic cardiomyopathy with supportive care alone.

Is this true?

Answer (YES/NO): NO